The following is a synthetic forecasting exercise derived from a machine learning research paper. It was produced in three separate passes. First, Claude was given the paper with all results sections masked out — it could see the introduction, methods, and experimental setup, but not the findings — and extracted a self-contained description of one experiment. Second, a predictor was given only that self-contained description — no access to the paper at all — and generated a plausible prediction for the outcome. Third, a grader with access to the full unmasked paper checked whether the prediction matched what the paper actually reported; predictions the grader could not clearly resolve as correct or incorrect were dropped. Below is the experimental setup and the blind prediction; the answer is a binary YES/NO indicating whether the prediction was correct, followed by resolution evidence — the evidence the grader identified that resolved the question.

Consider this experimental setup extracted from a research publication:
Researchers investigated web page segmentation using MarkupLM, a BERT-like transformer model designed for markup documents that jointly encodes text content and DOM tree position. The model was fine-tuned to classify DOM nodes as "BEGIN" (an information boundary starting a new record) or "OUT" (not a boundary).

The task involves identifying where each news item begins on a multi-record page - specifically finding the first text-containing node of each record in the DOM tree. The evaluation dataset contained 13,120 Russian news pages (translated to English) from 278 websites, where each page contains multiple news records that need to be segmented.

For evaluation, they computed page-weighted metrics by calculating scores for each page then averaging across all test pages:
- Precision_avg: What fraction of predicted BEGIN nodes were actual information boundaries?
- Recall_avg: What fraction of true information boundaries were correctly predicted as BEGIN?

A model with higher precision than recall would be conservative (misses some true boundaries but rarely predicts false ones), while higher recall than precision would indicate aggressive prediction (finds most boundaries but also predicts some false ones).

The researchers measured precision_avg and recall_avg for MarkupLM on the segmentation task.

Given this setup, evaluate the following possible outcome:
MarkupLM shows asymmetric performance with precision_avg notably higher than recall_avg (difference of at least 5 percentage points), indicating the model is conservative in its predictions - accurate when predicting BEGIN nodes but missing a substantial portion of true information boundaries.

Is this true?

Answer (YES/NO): NO